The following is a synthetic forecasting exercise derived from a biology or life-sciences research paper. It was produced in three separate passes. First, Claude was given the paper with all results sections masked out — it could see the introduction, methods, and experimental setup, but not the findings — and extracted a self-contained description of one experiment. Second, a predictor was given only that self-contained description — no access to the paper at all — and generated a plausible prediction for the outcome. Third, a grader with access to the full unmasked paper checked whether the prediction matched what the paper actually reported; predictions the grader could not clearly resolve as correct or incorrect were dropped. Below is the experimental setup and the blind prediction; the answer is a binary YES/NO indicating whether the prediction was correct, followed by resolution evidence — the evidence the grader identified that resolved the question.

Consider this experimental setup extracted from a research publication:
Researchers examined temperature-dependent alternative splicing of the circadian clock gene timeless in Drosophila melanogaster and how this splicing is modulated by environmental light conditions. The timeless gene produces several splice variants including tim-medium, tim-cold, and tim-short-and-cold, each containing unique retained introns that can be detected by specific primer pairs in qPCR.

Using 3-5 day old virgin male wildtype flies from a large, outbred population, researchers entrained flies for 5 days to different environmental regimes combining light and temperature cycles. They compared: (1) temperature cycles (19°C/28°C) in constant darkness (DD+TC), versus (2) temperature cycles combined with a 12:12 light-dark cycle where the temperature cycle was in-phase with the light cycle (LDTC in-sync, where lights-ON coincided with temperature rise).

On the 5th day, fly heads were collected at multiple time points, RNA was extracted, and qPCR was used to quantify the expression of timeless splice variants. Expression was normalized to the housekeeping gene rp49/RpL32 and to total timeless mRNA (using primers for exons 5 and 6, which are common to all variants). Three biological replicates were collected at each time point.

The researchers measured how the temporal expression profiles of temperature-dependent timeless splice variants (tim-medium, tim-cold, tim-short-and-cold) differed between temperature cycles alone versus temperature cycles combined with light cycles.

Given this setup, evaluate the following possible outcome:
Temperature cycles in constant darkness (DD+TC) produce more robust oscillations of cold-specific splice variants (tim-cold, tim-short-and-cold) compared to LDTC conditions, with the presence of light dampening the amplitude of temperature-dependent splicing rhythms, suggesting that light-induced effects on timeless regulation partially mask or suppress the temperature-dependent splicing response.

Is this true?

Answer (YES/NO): NO